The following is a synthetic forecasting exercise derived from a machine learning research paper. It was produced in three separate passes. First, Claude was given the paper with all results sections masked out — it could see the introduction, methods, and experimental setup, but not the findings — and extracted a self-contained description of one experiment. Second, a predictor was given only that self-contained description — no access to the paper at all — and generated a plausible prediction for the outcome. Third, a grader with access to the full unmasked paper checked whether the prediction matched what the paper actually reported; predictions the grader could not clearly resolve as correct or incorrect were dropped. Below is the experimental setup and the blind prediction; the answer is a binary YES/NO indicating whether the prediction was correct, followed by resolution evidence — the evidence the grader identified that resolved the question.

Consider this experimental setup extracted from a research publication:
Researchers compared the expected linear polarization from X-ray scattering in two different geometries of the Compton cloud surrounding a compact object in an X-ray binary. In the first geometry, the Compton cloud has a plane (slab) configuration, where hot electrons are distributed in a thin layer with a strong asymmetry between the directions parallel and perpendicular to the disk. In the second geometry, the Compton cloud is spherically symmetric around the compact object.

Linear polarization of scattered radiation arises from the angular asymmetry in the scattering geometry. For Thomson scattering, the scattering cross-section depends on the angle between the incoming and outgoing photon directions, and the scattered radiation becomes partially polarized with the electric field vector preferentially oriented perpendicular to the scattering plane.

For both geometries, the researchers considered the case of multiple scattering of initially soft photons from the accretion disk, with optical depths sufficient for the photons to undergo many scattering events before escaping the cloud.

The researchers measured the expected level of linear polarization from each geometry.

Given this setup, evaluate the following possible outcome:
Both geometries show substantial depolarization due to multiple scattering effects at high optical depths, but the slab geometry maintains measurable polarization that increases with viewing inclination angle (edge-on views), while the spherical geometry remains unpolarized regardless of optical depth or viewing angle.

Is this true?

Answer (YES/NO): NO